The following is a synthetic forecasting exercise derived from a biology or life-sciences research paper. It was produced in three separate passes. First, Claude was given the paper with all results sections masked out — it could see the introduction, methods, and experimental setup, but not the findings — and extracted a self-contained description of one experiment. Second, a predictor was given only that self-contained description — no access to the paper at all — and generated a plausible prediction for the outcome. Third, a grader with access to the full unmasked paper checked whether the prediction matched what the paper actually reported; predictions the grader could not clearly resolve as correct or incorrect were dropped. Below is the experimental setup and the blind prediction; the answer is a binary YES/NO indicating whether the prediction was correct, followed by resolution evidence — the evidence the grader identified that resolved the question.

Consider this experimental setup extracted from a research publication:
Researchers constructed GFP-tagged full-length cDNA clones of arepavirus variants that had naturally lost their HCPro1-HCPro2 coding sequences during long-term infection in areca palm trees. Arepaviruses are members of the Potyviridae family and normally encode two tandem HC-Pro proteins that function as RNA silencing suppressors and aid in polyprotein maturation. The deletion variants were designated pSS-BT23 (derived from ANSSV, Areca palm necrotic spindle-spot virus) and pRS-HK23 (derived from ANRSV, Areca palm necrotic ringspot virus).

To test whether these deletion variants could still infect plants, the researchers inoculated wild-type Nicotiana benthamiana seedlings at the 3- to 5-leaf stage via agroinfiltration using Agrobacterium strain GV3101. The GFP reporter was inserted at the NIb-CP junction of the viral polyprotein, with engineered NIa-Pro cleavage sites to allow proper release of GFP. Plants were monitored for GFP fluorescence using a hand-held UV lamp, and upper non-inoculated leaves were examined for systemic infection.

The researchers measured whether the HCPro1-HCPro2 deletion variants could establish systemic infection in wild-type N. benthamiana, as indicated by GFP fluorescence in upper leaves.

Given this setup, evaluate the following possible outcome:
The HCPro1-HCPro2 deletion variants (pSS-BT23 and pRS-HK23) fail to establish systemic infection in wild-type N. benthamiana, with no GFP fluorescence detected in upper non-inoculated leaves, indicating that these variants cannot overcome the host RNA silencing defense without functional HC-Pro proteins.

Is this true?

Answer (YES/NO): NO